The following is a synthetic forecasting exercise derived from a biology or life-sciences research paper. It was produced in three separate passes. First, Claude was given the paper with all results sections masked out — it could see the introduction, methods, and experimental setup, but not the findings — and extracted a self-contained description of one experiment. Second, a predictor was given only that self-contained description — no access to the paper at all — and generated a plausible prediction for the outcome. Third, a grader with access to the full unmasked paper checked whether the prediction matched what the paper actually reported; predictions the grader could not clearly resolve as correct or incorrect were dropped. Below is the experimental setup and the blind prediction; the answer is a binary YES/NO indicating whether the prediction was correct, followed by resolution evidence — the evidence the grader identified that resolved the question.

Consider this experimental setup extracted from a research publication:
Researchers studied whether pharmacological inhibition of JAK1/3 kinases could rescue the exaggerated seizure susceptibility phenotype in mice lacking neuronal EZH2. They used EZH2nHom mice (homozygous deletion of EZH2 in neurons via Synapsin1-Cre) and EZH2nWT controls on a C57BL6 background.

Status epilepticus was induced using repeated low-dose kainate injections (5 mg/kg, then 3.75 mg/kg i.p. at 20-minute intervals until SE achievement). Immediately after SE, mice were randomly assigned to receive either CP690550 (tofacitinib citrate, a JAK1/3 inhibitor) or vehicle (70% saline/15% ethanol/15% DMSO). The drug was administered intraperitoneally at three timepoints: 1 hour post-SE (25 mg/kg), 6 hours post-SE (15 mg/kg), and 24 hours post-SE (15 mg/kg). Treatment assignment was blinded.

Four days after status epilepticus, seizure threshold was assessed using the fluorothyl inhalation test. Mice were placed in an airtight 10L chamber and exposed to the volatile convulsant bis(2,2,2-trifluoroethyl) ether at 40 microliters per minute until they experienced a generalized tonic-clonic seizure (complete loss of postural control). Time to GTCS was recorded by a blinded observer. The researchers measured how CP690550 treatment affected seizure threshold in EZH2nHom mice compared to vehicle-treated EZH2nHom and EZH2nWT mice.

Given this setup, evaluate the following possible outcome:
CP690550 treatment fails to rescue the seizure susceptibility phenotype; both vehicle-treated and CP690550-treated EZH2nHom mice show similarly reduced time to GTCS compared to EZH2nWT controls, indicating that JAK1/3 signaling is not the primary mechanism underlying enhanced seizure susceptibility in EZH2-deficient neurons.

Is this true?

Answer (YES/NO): NO